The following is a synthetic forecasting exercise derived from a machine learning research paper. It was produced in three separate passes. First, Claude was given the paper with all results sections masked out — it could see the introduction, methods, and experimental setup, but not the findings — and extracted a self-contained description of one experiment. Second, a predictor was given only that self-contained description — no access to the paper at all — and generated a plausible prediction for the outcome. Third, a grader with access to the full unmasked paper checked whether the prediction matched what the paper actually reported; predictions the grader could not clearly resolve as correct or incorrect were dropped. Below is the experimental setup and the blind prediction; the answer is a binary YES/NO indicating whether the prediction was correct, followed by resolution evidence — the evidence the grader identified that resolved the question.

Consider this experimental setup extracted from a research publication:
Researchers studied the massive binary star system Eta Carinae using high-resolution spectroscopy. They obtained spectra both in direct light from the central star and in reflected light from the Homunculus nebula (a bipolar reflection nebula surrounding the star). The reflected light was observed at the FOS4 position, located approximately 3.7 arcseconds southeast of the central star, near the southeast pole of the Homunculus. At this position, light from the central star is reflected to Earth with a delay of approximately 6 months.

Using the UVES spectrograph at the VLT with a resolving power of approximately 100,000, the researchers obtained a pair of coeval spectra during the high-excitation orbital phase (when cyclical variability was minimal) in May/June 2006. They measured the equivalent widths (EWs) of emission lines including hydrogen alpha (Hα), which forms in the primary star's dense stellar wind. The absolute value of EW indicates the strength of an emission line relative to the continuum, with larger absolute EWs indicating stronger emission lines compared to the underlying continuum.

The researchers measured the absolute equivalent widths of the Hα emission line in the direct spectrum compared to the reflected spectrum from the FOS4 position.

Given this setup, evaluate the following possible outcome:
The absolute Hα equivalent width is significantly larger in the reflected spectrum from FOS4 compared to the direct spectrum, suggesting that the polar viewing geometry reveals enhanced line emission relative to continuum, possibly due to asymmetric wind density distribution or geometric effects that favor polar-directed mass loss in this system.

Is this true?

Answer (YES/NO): NO